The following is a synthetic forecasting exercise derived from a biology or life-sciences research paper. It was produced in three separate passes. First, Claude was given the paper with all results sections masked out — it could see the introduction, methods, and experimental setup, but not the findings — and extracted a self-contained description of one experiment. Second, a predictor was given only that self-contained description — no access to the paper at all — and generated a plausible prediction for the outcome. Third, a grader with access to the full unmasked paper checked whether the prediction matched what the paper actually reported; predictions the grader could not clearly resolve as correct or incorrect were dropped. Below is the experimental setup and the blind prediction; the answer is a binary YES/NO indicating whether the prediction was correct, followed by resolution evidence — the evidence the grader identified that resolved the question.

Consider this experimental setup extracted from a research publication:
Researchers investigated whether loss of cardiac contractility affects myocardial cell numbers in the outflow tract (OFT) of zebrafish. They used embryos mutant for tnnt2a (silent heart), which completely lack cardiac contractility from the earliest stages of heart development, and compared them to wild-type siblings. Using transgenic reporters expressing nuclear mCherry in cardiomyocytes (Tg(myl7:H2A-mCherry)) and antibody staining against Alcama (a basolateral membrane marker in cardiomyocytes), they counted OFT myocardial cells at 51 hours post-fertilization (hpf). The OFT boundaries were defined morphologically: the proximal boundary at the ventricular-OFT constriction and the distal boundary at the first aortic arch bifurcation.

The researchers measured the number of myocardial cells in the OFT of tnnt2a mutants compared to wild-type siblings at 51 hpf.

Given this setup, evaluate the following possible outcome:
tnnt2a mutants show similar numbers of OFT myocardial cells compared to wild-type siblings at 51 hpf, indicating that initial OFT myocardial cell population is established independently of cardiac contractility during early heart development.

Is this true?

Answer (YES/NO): YES